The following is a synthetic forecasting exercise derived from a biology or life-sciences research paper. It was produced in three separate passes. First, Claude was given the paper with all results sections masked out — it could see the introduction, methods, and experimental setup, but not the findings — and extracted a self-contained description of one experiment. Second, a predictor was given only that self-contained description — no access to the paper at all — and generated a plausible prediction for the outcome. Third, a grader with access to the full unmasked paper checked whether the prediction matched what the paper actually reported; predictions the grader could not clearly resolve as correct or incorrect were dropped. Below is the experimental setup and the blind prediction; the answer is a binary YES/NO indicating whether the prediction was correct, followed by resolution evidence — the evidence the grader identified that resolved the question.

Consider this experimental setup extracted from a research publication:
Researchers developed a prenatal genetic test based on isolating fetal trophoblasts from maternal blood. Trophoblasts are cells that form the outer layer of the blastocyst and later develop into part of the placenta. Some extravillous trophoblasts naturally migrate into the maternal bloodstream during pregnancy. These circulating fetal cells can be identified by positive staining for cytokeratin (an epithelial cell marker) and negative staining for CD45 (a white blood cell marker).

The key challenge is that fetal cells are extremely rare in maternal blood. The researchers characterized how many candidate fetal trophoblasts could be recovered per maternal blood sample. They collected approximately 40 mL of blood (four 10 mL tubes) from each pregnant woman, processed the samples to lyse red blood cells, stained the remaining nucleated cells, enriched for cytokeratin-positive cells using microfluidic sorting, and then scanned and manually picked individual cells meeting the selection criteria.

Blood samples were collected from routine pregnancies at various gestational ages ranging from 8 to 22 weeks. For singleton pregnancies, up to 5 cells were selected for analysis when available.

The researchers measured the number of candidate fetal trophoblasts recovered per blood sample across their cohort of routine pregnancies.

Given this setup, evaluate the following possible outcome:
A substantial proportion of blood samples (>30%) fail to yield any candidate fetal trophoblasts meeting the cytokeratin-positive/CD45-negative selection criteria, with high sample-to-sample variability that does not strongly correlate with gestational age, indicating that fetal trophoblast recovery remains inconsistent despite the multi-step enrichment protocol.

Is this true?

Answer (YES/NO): NO